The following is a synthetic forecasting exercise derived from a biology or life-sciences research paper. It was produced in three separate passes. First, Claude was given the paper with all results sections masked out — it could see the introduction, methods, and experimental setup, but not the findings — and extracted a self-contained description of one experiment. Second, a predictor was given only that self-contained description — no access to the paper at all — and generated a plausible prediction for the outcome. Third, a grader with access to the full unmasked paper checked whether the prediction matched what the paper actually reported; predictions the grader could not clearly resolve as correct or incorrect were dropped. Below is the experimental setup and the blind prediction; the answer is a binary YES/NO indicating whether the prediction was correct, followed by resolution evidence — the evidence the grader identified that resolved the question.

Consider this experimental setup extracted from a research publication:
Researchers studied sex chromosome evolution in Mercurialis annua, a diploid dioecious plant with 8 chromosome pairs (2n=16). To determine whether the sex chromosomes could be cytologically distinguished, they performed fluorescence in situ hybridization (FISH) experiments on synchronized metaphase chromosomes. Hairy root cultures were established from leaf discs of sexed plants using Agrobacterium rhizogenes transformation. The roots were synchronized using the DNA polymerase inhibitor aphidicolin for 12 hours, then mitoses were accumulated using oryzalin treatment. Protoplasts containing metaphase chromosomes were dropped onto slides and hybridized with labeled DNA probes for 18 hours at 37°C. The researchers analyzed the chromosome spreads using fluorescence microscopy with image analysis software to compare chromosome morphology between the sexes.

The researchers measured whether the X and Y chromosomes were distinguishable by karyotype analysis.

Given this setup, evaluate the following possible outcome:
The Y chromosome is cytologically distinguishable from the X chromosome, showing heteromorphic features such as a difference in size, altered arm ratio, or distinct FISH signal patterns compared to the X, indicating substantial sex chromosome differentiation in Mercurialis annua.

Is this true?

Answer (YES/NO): NO